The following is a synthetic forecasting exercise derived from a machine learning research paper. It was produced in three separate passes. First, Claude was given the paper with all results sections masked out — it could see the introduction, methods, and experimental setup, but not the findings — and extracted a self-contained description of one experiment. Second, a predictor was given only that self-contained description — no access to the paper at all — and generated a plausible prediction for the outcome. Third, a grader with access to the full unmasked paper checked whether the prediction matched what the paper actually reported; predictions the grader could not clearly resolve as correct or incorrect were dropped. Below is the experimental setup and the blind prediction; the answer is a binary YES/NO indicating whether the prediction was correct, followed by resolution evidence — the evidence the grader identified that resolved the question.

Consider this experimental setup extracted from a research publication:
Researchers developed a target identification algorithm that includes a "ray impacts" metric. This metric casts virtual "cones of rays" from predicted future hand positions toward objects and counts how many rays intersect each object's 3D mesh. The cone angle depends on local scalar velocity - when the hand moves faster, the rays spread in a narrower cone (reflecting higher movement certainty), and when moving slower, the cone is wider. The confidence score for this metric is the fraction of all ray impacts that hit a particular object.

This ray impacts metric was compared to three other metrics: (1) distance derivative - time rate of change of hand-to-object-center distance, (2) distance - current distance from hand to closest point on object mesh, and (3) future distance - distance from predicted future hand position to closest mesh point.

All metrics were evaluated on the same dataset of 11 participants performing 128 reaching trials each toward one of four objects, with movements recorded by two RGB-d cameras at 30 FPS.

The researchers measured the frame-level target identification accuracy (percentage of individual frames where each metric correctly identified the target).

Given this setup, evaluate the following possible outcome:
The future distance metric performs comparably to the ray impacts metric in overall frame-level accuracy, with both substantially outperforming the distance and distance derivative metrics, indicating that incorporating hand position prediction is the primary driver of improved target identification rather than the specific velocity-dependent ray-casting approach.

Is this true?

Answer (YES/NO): NO